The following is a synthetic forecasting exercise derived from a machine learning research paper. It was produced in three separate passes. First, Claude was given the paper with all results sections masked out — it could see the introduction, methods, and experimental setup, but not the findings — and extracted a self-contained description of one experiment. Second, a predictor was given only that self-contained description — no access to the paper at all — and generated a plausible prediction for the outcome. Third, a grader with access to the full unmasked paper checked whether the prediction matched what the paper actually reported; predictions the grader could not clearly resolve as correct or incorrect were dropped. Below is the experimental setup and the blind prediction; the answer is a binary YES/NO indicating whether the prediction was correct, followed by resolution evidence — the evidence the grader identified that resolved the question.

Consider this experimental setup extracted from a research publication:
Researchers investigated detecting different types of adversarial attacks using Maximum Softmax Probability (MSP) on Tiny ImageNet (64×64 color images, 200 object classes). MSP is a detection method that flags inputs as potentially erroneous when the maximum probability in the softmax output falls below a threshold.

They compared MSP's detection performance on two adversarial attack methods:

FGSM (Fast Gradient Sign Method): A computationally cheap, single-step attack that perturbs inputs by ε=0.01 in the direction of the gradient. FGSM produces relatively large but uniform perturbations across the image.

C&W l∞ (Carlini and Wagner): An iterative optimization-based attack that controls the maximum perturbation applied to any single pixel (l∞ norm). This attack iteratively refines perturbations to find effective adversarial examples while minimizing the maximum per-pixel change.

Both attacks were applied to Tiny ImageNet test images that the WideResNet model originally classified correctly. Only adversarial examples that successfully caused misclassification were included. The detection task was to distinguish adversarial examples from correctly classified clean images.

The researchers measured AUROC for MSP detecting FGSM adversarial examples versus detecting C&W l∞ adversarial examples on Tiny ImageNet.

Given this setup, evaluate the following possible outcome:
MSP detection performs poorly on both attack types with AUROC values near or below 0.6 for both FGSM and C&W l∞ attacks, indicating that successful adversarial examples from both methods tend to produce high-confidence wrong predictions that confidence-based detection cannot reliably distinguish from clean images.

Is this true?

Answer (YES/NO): NO